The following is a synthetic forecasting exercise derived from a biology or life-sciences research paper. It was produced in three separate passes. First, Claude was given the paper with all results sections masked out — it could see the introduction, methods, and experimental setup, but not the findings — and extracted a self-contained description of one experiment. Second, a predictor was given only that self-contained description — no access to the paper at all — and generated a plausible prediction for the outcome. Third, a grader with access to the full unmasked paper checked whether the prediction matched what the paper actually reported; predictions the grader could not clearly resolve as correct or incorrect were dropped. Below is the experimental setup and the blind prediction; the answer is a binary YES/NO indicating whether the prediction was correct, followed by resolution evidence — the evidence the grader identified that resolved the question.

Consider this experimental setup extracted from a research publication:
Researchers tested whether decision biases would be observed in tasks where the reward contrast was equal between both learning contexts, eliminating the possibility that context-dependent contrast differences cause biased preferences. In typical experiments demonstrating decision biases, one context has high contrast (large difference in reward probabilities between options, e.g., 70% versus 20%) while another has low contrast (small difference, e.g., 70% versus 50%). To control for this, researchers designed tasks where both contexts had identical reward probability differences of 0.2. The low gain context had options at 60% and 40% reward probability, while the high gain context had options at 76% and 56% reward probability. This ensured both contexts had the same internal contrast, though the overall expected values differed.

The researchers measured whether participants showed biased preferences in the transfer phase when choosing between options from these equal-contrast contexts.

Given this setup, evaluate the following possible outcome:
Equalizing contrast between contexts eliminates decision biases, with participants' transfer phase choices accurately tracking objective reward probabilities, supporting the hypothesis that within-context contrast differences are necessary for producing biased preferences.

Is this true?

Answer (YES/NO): NO